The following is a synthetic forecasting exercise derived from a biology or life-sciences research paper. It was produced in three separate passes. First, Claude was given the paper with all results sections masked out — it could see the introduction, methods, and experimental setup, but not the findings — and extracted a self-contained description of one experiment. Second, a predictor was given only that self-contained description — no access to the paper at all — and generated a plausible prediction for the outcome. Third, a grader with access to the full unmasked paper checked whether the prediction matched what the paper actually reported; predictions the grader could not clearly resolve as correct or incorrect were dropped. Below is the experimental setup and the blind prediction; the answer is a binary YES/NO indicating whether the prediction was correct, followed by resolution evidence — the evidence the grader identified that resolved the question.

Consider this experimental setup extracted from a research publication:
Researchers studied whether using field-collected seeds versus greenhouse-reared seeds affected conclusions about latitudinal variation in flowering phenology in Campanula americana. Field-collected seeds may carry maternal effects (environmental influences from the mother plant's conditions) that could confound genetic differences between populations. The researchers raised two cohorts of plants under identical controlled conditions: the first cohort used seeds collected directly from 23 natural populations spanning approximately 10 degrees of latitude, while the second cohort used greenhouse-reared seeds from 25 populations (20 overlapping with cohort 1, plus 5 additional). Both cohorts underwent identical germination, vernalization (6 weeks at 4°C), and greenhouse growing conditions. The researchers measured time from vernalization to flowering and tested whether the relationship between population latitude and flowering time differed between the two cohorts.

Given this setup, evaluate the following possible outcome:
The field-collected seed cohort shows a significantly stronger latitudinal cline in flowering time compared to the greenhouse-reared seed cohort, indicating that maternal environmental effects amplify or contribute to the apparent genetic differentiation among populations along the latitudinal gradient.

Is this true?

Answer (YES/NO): NO